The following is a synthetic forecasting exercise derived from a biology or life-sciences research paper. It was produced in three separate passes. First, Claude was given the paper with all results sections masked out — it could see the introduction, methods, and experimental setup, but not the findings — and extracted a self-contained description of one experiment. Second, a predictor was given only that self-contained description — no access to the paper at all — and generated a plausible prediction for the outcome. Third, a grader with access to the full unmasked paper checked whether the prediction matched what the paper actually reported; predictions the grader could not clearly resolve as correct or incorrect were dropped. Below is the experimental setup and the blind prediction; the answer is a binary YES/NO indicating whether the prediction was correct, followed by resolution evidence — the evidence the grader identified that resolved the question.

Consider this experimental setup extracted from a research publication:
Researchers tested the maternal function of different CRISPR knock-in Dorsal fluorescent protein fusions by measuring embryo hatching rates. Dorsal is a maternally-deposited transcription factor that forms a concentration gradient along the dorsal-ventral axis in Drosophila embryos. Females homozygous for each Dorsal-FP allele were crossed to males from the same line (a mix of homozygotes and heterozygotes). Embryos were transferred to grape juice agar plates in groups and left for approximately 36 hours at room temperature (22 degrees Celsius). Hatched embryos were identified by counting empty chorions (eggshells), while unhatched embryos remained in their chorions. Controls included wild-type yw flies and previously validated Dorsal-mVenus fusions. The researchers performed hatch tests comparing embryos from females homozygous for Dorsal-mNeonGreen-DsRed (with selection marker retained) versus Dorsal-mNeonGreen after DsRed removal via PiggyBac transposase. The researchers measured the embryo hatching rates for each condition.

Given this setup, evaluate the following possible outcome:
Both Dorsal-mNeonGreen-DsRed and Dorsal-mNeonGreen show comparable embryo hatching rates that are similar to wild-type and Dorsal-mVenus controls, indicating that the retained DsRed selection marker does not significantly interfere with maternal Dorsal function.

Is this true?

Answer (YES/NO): NO